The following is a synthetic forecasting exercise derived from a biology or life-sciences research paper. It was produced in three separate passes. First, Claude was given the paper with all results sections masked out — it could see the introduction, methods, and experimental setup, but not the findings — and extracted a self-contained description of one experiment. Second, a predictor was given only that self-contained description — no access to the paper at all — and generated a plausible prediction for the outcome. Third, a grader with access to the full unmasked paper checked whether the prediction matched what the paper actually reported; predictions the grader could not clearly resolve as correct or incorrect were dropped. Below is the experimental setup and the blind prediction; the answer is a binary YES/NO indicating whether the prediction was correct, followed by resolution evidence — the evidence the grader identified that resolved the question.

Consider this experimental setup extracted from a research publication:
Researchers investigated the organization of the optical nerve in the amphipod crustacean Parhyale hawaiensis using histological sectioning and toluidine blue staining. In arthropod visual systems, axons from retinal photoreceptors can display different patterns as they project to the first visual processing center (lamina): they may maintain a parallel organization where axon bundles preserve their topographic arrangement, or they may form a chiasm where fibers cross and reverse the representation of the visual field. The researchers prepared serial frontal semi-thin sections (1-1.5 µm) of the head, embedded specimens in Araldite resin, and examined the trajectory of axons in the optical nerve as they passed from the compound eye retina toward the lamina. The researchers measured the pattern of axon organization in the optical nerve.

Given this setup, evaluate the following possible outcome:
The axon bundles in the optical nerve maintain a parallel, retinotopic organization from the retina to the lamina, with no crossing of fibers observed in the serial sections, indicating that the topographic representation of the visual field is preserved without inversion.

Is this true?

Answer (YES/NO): NO